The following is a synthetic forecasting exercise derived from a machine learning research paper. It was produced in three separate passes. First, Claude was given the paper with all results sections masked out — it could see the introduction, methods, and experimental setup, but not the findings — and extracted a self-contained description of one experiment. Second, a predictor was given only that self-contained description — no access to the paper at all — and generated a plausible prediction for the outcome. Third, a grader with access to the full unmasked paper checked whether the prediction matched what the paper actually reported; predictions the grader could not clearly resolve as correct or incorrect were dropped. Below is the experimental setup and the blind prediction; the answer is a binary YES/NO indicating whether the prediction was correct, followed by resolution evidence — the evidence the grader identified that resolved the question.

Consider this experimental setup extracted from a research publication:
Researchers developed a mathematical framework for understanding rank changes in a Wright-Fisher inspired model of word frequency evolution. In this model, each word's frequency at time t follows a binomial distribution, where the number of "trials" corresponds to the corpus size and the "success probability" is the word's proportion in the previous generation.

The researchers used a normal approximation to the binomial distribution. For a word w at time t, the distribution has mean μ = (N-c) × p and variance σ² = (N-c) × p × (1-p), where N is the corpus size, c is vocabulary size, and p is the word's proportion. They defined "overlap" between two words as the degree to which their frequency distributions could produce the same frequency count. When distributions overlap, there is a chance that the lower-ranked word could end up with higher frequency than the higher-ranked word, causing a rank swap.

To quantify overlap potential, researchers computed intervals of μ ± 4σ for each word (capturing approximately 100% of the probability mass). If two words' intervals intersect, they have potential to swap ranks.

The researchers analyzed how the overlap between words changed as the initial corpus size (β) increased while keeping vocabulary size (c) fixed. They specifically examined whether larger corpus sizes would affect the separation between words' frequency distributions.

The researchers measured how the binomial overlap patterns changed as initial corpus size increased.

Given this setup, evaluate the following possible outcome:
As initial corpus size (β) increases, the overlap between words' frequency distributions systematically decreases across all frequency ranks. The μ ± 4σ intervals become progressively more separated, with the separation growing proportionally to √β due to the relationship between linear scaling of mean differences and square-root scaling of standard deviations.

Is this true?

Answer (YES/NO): NO